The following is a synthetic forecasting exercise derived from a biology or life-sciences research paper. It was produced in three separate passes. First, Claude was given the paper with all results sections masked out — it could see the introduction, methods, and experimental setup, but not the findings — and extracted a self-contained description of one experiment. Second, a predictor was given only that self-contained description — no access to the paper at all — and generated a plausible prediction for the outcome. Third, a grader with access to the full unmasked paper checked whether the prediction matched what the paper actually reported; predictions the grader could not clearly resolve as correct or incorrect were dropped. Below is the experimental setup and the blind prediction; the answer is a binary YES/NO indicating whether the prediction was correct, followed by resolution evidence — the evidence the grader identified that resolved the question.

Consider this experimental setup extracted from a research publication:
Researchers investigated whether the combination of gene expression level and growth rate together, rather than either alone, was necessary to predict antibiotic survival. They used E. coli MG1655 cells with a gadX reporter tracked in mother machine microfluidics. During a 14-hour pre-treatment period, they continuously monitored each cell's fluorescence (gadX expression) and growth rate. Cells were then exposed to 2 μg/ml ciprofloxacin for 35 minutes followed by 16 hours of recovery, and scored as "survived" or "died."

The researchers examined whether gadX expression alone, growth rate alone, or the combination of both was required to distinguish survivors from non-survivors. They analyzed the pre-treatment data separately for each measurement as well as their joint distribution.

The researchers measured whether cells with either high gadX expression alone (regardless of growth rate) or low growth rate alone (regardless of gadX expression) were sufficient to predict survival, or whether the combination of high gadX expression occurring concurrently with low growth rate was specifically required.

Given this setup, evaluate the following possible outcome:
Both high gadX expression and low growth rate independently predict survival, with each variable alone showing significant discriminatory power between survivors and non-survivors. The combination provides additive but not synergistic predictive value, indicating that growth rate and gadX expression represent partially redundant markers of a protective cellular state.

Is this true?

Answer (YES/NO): NO